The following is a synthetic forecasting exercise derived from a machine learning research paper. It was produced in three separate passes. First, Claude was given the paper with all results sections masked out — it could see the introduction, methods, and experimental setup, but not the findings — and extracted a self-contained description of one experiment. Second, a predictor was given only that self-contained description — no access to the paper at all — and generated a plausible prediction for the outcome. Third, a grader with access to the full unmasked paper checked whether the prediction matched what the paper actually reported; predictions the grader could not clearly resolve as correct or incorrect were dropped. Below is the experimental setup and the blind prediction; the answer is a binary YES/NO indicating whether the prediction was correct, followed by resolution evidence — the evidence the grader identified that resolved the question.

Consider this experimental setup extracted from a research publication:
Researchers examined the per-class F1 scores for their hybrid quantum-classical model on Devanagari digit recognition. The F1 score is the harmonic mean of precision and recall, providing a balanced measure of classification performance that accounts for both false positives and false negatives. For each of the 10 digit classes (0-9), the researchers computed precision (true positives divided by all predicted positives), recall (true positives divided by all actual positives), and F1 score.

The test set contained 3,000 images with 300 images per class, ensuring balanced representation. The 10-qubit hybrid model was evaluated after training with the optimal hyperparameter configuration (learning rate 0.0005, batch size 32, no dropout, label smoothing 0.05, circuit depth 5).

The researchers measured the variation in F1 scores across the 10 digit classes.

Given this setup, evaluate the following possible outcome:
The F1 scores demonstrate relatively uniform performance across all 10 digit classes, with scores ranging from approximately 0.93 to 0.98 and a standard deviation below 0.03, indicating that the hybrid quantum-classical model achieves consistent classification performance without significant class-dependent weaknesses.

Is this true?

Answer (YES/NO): NO